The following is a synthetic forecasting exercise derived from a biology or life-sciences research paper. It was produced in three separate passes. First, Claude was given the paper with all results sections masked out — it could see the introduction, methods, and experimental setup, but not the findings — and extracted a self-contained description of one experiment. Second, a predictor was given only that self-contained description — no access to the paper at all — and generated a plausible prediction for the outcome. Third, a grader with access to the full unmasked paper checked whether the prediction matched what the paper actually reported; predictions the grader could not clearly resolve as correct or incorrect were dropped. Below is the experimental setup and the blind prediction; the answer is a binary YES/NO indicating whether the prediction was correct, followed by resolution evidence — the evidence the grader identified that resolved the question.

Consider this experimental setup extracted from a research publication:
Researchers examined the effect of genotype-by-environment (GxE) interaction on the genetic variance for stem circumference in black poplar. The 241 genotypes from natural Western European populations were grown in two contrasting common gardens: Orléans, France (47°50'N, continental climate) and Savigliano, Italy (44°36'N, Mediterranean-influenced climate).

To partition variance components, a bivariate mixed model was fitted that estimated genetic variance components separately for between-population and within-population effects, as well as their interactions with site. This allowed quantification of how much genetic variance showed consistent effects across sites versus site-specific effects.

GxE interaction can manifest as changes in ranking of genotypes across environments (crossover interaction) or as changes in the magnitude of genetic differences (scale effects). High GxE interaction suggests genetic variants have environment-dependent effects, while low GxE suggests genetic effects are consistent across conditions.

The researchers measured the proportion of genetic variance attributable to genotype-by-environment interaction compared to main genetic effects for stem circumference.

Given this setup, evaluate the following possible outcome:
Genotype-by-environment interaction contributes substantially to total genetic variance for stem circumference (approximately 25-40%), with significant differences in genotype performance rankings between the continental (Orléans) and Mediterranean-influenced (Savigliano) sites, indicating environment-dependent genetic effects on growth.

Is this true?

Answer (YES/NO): NO